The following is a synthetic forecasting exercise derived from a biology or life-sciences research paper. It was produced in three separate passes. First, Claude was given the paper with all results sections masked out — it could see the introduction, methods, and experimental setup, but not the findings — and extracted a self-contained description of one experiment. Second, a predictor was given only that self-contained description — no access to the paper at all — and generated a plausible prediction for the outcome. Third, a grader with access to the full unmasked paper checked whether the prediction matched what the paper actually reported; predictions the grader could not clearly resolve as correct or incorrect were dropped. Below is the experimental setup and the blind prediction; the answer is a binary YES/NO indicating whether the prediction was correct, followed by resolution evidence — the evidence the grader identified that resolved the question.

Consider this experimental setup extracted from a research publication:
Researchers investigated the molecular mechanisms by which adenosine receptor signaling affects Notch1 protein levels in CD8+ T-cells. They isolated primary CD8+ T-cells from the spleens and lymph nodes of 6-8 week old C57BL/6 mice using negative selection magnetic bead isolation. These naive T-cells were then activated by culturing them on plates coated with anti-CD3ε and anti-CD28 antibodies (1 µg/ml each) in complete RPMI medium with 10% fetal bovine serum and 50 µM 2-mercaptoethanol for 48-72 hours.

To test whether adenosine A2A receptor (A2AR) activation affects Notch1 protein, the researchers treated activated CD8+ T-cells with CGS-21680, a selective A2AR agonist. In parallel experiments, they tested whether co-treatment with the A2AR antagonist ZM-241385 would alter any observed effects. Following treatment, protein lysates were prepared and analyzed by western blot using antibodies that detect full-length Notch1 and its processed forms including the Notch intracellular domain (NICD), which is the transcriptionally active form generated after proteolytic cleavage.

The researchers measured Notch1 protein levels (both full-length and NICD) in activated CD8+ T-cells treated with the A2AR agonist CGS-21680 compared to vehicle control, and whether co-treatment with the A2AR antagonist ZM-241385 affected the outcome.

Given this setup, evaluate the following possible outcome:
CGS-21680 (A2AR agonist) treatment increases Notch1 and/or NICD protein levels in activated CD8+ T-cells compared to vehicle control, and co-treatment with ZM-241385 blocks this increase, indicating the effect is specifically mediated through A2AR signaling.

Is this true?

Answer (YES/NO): NO